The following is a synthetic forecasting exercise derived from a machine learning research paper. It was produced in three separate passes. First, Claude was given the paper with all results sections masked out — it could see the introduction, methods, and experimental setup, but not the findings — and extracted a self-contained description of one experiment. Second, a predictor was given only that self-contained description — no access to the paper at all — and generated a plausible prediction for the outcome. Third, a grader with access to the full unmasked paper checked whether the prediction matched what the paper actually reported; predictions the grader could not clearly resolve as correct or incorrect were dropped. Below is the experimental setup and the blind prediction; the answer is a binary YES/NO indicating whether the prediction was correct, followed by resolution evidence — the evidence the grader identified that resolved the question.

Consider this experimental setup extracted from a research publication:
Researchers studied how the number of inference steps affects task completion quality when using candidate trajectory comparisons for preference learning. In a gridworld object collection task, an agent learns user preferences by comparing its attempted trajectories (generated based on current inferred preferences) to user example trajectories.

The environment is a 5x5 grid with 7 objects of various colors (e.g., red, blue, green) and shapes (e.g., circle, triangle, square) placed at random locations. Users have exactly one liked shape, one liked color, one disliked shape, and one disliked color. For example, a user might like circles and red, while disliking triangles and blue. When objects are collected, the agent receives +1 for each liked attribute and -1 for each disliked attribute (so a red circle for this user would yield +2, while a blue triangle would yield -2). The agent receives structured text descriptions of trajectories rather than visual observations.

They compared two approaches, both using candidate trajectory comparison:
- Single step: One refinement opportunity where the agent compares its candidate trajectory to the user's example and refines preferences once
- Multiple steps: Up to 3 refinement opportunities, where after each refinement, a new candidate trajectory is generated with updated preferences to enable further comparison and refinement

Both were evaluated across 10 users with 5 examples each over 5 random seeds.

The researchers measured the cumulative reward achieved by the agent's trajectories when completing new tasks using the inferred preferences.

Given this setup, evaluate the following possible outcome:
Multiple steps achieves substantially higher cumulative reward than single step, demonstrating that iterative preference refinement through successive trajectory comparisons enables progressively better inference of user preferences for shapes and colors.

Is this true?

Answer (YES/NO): NO